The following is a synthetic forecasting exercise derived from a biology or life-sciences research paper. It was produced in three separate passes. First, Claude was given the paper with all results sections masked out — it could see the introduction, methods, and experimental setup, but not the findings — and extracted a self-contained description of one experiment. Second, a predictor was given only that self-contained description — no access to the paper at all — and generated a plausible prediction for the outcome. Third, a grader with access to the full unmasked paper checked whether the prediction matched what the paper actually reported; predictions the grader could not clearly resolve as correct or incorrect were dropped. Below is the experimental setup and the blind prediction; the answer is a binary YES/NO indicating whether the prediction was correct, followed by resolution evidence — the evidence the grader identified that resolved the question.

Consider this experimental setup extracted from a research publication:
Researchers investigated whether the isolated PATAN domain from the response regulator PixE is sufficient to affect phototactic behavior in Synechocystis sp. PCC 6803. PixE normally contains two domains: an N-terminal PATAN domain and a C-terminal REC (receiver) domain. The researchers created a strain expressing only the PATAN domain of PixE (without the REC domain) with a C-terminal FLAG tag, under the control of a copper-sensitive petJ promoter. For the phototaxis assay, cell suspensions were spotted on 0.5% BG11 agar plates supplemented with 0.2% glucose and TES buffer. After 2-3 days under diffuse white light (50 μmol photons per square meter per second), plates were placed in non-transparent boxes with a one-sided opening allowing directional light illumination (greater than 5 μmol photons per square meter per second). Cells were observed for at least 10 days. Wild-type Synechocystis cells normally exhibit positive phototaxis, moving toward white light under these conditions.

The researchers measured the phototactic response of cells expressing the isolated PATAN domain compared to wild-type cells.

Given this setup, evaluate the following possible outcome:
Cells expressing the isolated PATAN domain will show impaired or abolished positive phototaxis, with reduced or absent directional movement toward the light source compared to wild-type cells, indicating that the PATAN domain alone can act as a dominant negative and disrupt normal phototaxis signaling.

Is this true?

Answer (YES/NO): NO